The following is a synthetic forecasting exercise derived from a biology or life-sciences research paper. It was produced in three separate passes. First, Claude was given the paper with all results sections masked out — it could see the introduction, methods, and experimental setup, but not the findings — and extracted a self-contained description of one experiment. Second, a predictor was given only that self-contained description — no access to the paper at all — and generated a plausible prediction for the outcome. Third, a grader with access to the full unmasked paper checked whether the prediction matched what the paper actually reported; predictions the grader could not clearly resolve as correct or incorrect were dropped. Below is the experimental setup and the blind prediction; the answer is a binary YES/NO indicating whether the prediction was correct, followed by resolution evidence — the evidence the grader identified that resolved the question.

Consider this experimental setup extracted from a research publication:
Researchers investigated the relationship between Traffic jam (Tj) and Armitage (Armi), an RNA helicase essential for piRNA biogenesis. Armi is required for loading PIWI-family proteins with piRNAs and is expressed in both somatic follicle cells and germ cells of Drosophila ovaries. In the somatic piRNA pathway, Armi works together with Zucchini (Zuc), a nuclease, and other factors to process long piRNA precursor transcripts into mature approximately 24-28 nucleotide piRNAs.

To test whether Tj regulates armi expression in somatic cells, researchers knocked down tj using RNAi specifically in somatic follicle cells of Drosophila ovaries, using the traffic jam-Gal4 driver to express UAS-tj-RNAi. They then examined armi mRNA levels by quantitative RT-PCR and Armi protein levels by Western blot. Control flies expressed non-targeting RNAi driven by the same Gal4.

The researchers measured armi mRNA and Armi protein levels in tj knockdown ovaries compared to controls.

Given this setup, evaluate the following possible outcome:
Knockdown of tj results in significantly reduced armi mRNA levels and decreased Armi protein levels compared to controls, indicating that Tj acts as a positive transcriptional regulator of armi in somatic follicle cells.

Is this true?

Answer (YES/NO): YES